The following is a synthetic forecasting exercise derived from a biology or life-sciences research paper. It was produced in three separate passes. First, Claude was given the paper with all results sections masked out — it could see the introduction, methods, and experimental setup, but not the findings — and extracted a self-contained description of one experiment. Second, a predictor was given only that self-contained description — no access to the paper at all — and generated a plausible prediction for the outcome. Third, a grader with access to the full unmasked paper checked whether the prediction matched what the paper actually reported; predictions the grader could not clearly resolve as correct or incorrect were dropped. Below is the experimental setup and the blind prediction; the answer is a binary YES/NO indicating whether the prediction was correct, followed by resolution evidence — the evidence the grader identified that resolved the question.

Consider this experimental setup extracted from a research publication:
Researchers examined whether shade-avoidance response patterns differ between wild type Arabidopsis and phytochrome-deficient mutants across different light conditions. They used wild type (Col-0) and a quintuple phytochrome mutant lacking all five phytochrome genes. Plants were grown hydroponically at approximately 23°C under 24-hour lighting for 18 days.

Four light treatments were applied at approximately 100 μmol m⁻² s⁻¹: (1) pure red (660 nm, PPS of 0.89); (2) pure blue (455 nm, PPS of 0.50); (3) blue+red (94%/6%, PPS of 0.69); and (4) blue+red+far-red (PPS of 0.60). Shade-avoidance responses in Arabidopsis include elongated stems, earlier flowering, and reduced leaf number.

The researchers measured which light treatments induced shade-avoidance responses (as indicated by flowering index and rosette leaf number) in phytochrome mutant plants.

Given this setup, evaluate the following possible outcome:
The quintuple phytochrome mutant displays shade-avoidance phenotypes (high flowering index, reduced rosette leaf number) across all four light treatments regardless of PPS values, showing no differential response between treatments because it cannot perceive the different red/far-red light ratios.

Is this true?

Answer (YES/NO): NO